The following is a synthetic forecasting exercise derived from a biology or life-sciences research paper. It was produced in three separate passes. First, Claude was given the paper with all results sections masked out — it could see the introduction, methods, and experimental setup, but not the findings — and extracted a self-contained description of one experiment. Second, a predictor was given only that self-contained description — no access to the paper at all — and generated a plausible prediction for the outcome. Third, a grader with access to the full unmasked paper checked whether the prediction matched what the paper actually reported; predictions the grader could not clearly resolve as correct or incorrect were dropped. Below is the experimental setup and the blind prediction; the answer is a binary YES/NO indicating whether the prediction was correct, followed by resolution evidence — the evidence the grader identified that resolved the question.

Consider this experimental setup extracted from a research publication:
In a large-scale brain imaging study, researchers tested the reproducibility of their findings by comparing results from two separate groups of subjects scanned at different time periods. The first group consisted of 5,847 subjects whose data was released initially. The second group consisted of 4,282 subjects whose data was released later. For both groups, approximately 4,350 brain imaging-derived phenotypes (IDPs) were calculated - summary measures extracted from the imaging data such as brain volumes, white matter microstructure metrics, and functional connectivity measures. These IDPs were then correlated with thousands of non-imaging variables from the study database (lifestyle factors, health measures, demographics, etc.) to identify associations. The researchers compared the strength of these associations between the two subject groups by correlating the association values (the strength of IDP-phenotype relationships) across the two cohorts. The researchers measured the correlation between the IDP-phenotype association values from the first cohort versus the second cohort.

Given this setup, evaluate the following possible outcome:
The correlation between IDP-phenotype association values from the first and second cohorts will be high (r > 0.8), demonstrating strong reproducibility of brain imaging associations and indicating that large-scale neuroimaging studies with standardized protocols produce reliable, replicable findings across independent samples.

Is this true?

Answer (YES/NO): NO